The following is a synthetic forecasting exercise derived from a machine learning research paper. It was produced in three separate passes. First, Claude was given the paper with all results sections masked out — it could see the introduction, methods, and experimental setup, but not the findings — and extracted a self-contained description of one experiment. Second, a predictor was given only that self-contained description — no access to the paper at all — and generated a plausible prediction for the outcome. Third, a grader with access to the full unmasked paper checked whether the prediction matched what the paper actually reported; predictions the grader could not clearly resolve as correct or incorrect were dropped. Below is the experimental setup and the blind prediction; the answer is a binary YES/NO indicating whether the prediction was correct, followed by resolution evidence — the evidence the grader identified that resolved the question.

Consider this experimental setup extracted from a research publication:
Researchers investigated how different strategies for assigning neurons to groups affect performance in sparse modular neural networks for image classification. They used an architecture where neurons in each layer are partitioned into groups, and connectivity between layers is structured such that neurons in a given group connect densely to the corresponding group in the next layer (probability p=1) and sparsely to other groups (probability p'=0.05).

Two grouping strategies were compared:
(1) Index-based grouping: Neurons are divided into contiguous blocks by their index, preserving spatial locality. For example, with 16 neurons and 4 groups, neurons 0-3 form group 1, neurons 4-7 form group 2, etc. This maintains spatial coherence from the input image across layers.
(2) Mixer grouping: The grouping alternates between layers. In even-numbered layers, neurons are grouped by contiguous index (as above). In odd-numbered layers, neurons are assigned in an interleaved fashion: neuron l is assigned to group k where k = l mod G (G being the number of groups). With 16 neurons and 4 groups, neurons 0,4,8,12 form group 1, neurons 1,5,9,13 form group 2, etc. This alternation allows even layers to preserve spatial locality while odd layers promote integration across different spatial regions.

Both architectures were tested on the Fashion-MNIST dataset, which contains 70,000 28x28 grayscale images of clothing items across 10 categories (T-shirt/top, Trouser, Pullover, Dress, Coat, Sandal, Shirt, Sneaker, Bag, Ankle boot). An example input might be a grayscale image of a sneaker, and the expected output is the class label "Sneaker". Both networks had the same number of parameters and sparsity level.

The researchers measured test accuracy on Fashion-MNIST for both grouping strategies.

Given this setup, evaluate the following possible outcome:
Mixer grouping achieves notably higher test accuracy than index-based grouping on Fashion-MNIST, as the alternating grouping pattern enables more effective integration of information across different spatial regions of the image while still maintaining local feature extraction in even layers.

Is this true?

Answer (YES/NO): NO